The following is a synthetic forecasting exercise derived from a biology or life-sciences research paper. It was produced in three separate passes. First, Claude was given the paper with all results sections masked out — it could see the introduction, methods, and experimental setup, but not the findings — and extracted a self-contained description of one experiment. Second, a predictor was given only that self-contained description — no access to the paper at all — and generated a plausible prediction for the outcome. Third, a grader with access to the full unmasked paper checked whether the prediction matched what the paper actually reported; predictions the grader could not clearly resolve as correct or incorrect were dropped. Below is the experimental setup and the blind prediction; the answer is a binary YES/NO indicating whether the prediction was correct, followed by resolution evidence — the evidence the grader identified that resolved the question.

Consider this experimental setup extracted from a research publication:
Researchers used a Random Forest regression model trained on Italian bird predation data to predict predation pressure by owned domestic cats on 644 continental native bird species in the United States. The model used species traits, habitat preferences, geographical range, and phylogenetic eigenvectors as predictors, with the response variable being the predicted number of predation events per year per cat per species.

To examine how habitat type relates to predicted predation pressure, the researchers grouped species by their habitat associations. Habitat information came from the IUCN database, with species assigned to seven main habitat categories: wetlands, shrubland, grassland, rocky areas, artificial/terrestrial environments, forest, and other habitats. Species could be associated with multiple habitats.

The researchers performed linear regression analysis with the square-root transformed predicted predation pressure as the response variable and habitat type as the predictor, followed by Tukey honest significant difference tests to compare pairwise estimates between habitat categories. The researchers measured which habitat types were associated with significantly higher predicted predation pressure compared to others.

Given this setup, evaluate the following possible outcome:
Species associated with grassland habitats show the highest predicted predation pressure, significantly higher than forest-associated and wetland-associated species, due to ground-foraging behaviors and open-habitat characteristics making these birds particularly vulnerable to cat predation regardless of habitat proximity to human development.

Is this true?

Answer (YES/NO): NO